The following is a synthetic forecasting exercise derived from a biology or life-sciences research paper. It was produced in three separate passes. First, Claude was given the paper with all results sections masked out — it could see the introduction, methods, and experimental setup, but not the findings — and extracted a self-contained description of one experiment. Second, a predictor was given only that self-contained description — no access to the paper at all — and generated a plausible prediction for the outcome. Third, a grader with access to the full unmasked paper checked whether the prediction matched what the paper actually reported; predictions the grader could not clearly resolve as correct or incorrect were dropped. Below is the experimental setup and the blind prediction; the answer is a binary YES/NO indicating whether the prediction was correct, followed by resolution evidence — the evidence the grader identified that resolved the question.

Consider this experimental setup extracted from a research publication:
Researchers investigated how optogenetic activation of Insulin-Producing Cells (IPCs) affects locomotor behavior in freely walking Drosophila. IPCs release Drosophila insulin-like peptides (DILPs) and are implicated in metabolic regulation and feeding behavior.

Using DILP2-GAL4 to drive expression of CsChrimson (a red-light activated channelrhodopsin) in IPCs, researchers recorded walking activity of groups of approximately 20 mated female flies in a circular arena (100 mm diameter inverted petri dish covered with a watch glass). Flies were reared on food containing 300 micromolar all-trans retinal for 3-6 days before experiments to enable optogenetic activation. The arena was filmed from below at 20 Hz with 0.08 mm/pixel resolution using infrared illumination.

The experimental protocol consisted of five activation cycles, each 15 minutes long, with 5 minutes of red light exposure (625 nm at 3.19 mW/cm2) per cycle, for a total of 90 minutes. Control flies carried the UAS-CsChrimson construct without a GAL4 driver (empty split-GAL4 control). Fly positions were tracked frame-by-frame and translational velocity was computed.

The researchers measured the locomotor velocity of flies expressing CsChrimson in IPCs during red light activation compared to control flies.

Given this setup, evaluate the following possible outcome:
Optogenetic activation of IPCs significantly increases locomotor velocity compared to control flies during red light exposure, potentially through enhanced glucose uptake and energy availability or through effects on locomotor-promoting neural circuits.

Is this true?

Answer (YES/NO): NO